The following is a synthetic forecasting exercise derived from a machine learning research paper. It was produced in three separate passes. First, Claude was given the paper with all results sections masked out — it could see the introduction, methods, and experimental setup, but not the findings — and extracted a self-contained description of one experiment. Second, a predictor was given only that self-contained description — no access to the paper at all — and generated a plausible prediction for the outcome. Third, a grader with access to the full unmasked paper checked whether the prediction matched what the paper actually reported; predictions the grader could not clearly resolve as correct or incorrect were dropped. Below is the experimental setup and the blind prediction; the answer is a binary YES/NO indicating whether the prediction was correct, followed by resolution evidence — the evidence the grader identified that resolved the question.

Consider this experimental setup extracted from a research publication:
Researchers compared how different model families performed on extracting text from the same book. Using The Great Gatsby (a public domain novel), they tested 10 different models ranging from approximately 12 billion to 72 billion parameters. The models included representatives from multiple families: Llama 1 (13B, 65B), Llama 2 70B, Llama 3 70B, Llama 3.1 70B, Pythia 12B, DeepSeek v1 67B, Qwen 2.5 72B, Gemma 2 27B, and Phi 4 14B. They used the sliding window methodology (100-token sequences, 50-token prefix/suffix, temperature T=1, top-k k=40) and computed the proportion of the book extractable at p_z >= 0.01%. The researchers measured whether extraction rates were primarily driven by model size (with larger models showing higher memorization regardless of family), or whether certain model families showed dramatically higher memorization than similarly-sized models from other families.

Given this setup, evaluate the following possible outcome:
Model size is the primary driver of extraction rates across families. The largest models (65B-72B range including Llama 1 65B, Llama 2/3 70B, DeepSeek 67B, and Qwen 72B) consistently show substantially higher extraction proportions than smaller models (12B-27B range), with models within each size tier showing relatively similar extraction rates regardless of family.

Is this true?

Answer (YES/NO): NO